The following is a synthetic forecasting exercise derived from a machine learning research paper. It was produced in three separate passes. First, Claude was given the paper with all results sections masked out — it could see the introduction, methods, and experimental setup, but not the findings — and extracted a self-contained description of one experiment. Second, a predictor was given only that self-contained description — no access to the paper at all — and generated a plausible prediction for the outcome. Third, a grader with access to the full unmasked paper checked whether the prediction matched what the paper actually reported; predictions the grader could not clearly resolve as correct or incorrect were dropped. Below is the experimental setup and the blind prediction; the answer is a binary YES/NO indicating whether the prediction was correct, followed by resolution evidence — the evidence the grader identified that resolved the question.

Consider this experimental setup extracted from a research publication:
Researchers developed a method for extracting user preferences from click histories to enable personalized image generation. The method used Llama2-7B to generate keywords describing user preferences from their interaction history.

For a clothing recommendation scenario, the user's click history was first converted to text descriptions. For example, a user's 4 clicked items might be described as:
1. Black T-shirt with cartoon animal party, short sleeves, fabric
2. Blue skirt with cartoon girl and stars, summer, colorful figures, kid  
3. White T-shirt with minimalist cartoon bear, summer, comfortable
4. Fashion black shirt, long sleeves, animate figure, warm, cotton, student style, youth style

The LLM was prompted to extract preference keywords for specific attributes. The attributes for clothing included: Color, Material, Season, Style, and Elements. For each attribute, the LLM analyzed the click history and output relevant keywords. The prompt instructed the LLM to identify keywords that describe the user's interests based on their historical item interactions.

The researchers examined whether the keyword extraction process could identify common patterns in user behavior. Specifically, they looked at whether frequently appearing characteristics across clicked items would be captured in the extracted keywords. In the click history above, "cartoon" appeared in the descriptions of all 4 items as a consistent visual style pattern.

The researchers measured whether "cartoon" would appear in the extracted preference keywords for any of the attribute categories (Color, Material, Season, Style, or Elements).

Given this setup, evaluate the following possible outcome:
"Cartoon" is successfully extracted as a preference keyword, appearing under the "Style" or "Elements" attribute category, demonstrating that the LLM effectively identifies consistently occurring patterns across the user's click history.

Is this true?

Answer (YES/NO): YES